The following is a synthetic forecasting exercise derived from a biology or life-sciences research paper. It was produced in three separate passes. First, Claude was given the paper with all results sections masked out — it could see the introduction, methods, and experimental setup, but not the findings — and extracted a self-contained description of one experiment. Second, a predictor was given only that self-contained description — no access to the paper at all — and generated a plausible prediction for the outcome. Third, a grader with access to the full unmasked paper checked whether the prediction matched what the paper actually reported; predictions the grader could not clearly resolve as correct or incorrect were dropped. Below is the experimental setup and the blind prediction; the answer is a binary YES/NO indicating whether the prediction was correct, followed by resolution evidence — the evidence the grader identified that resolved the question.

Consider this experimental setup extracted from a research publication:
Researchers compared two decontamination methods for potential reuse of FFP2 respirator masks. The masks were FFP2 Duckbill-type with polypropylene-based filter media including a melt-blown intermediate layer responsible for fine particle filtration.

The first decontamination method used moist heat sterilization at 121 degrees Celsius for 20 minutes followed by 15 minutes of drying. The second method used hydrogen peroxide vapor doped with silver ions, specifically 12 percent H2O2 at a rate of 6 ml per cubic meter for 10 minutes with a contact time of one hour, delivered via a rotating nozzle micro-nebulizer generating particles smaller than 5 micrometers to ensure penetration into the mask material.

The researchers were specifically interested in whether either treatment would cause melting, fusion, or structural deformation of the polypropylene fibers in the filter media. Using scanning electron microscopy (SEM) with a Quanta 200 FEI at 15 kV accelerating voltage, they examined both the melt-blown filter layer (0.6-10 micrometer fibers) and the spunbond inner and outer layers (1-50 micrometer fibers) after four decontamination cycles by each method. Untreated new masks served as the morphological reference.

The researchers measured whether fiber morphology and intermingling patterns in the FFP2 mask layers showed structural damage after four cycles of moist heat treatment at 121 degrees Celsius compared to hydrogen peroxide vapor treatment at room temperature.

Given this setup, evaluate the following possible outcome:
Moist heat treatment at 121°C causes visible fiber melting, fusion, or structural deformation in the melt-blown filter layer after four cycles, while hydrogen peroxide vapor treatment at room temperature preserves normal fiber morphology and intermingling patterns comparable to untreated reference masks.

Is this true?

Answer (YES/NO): NO